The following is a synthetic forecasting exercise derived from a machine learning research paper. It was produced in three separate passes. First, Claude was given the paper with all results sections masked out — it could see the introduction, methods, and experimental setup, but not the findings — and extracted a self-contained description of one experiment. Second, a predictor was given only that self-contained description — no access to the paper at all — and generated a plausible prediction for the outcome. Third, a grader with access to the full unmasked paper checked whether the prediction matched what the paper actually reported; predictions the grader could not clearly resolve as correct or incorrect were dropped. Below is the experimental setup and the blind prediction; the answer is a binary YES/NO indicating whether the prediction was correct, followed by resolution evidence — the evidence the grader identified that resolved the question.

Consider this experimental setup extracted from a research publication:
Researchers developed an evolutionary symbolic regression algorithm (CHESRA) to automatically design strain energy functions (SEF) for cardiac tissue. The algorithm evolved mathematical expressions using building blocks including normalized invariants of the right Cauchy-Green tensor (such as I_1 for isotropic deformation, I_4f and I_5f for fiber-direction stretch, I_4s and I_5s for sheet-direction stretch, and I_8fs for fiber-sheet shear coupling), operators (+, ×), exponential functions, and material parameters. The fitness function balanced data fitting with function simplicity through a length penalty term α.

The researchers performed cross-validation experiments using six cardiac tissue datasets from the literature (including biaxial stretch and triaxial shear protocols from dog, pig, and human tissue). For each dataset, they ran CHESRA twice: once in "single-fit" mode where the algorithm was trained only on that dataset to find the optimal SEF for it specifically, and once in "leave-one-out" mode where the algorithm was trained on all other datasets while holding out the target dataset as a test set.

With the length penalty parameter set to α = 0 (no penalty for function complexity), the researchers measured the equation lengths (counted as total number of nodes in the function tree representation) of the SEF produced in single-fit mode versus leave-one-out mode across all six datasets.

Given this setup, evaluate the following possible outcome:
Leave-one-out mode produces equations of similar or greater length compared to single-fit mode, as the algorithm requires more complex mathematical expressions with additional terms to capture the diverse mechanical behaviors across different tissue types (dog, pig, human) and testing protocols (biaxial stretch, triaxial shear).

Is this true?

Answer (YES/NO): NO